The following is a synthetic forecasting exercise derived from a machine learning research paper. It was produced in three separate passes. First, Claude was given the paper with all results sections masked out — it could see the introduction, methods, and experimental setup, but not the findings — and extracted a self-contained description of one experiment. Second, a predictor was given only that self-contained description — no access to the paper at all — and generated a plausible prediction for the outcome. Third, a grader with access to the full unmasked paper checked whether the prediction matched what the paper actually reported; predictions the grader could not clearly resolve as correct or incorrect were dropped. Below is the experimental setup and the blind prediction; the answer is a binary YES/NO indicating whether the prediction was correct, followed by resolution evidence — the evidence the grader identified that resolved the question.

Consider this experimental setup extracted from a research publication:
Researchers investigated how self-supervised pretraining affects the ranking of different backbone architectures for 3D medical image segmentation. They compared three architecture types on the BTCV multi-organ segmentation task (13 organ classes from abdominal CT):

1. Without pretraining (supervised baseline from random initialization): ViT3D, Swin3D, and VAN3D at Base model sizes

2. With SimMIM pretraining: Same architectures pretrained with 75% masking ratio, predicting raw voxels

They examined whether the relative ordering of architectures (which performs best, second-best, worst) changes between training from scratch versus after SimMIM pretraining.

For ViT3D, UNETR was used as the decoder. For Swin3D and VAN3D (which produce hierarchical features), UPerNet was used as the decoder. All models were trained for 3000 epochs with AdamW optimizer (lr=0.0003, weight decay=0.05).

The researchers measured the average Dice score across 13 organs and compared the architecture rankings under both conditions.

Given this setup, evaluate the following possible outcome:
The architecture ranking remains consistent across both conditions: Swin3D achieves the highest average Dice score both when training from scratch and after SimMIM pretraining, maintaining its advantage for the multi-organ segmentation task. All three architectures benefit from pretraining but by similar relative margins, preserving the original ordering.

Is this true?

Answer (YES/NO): NO